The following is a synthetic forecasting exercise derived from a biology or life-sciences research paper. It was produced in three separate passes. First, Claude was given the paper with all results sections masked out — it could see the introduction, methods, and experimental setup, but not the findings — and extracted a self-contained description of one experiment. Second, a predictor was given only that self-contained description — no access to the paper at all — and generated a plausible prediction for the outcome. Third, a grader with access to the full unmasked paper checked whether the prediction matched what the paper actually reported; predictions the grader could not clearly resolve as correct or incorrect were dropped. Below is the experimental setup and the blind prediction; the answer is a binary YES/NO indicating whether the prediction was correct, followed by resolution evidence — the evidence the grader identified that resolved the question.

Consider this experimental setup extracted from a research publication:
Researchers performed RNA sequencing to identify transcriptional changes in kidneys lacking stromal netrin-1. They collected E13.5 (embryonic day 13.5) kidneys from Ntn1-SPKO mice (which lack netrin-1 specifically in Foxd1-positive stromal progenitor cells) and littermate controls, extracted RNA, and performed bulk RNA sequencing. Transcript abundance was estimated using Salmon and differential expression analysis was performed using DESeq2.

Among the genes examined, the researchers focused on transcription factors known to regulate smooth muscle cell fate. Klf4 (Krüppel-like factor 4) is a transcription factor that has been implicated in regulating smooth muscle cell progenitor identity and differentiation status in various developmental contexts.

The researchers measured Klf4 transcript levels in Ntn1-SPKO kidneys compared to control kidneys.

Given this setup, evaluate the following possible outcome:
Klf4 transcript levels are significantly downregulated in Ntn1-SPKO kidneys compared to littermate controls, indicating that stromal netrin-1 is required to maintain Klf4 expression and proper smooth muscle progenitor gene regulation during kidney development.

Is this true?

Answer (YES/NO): YES